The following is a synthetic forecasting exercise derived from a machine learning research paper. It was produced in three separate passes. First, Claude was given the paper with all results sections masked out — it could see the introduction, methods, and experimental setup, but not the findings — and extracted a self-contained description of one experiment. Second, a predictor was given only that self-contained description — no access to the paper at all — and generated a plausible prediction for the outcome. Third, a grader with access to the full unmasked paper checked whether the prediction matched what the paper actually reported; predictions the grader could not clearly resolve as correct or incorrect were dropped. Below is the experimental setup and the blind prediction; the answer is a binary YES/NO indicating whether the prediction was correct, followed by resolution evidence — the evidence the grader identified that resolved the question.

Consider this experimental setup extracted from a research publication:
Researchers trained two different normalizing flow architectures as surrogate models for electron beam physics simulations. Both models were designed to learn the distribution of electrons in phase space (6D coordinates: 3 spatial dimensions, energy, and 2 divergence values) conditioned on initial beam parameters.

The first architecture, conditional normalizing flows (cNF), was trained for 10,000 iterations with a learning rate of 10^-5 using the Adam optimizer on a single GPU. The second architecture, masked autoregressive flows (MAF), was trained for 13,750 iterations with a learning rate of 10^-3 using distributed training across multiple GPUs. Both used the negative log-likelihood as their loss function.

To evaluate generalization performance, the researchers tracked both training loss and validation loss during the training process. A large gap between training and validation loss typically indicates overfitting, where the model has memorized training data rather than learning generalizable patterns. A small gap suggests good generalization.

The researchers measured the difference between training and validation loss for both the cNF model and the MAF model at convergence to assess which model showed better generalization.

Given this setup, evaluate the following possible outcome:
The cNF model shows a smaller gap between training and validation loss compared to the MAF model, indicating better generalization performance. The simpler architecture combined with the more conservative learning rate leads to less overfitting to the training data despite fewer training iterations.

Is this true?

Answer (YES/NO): NO